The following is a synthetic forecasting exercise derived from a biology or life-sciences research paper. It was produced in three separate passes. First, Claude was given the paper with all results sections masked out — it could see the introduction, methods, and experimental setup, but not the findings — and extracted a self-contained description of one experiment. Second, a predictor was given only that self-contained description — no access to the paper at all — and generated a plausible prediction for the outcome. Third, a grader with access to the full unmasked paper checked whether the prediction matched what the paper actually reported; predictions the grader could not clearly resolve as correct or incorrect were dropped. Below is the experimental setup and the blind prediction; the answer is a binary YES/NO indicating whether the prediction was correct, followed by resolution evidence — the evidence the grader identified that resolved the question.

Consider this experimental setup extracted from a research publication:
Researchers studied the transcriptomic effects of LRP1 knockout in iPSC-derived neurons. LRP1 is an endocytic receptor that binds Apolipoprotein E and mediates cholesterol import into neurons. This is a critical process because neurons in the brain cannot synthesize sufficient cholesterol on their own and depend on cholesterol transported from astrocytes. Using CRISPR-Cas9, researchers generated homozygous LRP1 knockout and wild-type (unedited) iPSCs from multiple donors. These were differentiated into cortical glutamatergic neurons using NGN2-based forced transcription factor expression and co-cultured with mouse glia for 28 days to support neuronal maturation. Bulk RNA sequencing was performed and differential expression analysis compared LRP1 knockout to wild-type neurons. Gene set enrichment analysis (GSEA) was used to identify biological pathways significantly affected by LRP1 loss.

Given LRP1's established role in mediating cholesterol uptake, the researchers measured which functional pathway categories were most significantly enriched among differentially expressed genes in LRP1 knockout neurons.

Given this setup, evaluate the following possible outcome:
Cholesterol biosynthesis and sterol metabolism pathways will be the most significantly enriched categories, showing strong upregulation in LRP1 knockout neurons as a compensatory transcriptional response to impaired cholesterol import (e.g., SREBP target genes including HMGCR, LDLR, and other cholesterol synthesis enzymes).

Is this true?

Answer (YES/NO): NO